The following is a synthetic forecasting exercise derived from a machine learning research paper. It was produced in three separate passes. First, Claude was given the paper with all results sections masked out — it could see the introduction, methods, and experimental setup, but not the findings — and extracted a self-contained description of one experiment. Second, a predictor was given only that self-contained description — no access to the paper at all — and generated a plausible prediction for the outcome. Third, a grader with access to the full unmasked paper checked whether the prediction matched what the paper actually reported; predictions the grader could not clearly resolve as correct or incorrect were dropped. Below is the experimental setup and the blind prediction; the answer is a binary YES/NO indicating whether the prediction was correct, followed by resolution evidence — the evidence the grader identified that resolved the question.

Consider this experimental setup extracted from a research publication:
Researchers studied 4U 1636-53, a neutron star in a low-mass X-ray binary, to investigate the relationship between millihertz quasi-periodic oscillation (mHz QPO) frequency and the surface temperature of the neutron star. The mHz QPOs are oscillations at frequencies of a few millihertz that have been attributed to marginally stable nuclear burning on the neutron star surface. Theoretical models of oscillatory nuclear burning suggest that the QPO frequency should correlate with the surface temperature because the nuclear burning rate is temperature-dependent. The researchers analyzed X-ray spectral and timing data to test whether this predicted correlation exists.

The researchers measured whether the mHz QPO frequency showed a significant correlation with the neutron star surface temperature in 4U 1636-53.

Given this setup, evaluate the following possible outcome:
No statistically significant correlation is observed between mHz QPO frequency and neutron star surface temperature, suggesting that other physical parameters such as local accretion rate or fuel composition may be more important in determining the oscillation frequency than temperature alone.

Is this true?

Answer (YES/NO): YES